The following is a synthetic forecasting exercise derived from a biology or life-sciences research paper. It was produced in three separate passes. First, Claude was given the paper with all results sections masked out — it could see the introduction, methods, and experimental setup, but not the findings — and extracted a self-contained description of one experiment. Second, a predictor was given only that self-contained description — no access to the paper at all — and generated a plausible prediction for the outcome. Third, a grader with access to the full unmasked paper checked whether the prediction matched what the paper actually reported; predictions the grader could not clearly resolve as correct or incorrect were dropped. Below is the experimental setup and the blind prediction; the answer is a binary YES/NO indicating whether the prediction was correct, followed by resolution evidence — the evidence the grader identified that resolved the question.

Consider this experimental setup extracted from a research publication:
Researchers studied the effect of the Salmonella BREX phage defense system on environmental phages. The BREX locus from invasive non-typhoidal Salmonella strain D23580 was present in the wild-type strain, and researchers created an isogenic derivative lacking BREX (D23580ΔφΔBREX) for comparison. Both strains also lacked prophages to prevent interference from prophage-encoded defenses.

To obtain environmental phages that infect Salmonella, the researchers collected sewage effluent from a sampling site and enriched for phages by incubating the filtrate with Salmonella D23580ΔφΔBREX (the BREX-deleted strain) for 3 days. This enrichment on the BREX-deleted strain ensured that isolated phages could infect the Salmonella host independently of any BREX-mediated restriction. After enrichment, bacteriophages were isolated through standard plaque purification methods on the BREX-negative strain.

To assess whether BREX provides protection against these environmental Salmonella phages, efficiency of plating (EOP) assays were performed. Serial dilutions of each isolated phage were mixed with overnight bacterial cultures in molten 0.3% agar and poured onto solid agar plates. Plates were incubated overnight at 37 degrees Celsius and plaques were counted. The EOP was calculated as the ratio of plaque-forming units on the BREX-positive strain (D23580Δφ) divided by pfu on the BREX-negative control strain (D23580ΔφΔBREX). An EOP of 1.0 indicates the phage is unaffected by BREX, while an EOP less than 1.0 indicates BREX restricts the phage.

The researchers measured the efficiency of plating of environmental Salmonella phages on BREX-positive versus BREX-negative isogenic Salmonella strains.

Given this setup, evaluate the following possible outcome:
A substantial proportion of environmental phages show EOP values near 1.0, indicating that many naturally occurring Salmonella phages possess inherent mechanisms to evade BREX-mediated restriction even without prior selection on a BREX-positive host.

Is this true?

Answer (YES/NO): YES